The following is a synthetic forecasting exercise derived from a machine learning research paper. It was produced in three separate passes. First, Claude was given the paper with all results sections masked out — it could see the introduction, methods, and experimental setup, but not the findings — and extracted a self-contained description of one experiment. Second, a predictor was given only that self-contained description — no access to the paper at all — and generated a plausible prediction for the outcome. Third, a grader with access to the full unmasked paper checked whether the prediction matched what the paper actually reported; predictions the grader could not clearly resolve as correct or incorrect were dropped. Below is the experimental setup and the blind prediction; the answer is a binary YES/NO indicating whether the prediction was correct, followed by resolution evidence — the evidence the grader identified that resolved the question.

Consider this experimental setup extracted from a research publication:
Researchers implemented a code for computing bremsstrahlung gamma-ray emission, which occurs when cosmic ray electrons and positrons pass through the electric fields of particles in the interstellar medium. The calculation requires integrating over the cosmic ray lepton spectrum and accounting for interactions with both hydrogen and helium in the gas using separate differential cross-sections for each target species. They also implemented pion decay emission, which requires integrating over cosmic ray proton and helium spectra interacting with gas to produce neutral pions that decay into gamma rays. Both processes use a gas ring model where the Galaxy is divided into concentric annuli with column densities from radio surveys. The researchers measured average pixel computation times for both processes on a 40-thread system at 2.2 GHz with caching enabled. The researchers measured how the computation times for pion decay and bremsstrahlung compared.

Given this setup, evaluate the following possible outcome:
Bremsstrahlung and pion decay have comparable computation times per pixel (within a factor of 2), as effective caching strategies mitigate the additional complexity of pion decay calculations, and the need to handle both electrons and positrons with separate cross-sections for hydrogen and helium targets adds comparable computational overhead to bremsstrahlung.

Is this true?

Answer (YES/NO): YES